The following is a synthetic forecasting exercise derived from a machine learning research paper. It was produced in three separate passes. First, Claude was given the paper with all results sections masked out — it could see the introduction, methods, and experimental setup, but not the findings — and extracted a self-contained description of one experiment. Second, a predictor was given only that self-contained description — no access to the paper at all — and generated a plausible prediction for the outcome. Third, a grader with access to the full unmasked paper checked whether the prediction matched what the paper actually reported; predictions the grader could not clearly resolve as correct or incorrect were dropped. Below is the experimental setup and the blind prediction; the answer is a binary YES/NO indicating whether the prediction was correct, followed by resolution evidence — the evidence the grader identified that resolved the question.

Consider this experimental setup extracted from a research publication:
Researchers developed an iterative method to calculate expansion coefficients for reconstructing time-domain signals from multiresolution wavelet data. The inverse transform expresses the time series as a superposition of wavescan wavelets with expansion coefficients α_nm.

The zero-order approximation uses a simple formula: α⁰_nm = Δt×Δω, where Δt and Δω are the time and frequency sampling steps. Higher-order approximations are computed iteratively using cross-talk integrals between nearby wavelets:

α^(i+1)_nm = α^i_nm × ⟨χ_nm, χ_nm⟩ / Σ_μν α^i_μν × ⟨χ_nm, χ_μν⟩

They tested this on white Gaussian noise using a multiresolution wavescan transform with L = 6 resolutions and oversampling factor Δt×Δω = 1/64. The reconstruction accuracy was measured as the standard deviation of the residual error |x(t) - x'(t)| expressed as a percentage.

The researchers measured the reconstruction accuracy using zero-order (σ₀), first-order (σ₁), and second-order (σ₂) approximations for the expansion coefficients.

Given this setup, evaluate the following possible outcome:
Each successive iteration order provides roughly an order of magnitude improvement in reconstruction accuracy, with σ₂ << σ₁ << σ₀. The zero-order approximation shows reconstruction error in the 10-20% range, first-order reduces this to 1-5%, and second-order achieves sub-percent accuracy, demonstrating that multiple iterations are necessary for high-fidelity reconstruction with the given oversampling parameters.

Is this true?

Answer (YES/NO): NO